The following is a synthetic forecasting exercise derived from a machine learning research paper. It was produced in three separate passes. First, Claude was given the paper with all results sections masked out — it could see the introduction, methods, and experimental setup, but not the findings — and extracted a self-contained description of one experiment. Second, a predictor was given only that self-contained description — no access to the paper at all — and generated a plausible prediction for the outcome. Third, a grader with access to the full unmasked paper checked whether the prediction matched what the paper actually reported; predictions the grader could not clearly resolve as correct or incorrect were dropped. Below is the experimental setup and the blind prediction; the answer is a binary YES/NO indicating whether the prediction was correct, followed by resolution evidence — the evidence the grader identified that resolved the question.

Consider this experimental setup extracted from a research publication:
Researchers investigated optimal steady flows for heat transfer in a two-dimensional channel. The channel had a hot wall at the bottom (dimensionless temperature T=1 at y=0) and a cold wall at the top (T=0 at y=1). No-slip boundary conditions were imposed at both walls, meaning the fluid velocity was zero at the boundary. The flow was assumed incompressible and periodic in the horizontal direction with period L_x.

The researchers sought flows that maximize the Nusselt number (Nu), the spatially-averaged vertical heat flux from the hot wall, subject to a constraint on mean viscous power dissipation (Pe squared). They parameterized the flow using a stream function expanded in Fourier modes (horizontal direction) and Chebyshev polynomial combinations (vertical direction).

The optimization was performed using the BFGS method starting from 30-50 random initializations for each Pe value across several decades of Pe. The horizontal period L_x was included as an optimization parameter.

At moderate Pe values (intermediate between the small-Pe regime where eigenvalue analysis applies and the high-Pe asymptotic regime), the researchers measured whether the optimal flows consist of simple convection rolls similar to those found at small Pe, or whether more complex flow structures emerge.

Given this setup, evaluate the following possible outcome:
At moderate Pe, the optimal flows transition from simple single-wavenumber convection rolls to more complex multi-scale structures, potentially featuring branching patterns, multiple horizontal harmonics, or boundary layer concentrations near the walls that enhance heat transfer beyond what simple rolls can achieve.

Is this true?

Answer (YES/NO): NO